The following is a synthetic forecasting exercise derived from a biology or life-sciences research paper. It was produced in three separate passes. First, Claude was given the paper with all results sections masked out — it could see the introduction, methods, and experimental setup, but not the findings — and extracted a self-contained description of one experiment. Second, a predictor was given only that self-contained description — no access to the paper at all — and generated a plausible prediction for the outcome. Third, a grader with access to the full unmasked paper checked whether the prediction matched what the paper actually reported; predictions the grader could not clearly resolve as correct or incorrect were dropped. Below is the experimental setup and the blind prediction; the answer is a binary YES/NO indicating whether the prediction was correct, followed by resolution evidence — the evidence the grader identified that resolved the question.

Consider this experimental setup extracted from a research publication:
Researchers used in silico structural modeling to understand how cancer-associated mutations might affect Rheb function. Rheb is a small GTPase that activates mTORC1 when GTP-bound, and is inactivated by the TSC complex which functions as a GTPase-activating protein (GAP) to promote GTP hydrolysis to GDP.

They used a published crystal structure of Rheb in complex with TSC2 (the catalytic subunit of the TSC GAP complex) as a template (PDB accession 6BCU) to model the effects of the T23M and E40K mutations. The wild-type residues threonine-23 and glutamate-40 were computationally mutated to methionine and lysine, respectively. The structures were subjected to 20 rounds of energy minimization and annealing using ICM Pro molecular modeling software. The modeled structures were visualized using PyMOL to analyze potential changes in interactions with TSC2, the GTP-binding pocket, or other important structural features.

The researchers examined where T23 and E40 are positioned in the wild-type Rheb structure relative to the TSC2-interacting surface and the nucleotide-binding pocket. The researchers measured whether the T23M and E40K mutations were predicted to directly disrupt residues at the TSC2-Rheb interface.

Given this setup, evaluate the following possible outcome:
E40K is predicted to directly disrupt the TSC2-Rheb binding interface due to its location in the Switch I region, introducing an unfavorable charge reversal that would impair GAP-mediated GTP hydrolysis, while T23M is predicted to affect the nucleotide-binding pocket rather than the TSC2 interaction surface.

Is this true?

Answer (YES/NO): NO